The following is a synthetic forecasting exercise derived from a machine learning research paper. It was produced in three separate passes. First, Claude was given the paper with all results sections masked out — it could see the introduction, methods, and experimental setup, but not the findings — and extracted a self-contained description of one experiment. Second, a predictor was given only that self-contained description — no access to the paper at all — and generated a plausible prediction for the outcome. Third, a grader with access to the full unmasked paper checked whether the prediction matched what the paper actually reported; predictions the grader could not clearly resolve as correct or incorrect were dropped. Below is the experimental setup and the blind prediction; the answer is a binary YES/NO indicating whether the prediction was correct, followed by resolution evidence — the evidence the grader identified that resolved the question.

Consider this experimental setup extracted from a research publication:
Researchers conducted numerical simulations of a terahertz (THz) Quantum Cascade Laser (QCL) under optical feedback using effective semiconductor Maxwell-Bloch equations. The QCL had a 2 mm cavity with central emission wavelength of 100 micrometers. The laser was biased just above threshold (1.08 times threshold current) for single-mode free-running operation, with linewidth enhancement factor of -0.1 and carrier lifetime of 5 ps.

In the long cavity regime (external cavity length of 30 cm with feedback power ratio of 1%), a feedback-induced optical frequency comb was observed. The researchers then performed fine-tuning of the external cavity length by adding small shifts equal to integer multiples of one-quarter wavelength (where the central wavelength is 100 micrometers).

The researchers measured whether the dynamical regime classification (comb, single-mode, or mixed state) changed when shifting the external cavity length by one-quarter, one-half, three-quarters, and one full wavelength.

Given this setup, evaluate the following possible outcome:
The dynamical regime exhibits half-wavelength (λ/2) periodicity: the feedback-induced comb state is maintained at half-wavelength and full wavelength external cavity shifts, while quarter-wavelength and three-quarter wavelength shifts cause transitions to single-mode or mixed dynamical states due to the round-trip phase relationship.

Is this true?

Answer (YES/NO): NO